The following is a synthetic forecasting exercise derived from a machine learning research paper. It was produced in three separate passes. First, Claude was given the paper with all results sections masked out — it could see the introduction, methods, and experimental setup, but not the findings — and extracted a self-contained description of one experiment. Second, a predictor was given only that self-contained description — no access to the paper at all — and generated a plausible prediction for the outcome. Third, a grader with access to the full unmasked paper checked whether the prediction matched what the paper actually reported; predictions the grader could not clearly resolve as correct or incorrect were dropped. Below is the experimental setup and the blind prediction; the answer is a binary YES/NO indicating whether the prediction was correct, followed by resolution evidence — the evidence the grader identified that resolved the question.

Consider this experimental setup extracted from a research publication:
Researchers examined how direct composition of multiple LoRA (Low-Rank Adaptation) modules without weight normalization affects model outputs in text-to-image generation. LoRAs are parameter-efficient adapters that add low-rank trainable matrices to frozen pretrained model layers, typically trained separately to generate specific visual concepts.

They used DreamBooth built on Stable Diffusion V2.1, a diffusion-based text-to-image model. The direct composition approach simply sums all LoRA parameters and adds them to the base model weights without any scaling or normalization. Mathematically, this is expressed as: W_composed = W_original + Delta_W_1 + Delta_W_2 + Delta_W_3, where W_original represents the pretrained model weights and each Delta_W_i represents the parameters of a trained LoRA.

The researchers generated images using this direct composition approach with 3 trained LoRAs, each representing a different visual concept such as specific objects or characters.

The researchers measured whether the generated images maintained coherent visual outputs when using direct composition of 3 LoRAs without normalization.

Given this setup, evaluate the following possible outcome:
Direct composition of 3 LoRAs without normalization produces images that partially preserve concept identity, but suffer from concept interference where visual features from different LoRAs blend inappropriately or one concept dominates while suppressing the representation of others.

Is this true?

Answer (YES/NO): NO